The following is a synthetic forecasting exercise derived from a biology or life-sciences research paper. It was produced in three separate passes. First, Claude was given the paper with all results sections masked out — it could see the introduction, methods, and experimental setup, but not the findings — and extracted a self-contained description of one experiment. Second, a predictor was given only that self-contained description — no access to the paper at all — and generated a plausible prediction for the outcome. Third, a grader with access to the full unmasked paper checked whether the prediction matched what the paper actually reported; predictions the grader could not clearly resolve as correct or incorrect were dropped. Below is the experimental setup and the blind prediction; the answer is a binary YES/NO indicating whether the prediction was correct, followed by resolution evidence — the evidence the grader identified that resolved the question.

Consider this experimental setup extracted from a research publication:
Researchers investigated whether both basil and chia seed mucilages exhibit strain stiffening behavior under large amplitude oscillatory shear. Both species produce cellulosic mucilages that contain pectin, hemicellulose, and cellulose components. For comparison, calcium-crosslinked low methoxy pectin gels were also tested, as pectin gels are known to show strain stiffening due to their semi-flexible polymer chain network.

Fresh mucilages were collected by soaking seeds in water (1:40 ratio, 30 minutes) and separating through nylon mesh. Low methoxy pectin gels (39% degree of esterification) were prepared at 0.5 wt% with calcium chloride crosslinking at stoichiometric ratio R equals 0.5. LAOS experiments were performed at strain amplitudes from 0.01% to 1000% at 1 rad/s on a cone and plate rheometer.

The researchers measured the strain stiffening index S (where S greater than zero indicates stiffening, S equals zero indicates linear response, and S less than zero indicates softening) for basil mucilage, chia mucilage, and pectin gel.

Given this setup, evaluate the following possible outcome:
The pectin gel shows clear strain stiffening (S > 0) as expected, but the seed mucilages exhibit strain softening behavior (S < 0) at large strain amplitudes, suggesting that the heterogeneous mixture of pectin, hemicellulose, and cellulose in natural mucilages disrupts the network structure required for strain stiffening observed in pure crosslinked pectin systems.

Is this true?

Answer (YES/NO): NO